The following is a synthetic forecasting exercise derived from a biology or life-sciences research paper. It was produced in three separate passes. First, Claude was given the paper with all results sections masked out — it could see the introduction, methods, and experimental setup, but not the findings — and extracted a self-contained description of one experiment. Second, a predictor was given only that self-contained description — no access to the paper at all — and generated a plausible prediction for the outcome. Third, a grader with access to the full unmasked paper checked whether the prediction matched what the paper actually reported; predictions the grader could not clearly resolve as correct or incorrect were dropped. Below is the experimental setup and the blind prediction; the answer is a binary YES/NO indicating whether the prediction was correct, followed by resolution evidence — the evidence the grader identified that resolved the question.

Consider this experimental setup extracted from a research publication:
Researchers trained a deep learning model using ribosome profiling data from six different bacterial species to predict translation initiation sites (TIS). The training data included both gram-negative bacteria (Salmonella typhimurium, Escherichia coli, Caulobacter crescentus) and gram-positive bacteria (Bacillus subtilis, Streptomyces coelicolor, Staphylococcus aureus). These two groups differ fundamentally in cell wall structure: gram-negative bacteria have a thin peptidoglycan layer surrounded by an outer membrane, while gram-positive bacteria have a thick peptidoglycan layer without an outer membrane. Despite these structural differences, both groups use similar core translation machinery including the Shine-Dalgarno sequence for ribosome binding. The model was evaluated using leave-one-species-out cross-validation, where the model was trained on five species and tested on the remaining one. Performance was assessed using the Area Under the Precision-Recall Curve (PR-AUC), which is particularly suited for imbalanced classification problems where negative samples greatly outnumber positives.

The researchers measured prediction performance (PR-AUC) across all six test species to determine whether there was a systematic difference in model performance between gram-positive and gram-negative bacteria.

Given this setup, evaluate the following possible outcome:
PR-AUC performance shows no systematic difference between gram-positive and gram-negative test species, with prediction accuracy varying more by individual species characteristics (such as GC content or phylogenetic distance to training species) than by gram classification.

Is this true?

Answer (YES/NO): NO